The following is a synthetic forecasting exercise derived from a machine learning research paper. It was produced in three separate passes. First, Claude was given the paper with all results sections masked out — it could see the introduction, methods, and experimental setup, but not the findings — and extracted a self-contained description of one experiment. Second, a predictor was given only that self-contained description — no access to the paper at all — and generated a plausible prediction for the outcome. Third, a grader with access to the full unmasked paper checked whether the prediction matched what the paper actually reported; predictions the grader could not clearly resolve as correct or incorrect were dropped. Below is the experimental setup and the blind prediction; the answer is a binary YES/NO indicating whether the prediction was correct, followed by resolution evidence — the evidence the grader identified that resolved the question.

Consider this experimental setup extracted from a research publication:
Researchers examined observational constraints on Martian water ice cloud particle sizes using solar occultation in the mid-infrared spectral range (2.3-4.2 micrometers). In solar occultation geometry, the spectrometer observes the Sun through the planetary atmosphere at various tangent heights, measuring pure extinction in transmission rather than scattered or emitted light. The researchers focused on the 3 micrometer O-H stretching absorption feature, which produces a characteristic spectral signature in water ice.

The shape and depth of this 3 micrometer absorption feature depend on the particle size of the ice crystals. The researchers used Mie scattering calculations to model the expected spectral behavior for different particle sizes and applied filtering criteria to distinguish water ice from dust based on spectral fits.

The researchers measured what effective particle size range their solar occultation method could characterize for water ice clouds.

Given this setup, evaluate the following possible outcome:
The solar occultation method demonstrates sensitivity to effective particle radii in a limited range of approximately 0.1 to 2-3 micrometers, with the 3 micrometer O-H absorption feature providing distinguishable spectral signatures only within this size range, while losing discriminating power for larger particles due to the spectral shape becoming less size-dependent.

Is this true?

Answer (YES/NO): YES